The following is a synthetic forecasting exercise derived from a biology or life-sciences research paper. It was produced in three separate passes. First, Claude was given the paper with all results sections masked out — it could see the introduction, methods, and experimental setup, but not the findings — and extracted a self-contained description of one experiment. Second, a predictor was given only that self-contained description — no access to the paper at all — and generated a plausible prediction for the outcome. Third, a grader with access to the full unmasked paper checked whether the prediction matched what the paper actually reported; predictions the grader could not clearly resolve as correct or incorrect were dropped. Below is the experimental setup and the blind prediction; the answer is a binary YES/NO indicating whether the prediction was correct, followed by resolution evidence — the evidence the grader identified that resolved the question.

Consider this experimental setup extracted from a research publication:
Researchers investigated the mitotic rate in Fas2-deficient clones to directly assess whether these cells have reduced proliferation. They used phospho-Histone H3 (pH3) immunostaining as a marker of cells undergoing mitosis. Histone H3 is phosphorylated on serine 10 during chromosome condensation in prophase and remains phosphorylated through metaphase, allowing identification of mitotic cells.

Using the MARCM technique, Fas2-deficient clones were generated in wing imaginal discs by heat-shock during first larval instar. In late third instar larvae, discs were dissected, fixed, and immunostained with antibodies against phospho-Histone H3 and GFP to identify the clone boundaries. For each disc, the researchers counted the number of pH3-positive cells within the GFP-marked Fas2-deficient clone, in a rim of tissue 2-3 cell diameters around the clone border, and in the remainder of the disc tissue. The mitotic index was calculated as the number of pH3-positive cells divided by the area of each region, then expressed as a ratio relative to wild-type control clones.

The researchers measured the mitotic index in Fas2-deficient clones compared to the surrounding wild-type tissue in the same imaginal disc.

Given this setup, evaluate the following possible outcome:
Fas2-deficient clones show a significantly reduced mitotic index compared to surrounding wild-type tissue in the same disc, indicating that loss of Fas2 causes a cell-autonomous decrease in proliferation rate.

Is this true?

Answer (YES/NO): YES